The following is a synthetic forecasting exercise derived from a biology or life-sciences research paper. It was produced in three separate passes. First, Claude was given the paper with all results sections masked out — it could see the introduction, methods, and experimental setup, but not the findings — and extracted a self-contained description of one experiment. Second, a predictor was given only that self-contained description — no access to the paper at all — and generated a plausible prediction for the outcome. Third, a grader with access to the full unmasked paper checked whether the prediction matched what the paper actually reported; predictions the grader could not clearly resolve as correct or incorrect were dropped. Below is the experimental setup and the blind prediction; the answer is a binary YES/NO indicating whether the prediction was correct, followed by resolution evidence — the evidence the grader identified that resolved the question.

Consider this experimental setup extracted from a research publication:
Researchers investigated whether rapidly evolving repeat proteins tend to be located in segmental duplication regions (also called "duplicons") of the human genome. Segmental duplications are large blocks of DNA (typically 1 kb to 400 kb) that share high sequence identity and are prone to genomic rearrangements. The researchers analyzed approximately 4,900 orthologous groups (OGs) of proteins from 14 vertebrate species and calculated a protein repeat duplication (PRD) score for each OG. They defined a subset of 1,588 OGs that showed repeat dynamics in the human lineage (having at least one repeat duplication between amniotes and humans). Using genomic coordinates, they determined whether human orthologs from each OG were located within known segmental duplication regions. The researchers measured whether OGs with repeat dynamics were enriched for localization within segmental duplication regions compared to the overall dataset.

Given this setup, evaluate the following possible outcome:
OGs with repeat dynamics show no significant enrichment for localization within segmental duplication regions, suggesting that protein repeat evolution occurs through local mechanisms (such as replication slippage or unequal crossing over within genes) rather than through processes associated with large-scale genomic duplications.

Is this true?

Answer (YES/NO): NO